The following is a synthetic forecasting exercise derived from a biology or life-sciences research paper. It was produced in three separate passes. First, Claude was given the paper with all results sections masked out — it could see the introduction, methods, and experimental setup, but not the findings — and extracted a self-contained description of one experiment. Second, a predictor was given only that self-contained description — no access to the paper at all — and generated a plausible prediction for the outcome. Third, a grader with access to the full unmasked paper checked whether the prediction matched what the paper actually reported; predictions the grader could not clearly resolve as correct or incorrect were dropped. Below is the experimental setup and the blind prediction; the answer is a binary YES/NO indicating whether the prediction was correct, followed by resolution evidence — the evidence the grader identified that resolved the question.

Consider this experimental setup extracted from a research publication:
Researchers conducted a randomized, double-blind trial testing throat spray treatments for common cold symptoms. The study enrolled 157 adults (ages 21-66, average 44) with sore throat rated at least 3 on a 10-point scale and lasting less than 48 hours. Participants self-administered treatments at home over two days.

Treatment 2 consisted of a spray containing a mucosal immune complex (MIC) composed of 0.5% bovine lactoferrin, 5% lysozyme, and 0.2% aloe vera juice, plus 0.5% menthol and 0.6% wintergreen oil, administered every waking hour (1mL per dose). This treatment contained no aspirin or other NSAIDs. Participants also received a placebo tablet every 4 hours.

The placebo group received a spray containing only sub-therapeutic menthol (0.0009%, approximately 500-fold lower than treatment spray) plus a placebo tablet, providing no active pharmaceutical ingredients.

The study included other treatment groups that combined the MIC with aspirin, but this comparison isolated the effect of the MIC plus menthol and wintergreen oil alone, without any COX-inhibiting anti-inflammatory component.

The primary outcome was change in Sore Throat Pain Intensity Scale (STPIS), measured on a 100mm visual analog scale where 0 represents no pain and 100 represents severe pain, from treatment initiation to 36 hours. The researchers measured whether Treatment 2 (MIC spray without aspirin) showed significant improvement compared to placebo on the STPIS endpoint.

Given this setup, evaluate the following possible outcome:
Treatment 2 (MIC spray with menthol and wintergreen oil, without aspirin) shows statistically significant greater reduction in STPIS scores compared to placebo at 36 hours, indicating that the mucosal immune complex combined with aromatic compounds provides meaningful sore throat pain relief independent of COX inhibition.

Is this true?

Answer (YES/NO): YES